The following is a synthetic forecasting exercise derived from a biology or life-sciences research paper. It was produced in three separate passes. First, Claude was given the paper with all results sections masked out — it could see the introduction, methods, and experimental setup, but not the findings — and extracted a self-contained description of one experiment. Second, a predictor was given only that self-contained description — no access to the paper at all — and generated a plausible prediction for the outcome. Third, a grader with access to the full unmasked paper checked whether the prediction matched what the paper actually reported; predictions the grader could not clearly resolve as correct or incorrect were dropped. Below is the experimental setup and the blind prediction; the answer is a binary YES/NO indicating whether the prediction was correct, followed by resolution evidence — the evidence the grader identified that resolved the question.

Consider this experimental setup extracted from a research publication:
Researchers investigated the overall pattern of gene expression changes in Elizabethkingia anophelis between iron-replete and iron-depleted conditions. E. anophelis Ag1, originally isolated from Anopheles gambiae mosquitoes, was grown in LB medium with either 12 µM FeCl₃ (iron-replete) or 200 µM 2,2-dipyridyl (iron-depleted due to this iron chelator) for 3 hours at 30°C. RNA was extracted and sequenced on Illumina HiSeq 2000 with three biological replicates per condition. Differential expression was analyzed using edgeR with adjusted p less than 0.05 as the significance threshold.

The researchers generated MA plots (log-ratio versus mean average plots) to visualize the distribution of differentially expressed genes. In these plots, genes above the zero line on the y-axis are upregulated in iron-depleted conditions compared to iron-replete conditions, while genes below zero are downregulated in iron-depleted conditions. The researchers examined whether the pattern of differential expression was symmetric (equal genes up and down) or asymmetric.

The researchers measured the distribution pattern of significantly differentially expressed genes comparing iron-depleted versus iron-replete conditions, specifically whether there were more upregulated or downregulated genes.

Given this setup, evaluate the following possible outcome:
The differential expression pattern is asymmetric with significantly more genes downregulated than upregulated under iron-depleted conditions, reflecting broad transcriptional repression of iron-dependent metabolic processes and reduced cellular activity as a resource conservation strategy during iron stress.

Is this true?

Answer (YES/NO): NO